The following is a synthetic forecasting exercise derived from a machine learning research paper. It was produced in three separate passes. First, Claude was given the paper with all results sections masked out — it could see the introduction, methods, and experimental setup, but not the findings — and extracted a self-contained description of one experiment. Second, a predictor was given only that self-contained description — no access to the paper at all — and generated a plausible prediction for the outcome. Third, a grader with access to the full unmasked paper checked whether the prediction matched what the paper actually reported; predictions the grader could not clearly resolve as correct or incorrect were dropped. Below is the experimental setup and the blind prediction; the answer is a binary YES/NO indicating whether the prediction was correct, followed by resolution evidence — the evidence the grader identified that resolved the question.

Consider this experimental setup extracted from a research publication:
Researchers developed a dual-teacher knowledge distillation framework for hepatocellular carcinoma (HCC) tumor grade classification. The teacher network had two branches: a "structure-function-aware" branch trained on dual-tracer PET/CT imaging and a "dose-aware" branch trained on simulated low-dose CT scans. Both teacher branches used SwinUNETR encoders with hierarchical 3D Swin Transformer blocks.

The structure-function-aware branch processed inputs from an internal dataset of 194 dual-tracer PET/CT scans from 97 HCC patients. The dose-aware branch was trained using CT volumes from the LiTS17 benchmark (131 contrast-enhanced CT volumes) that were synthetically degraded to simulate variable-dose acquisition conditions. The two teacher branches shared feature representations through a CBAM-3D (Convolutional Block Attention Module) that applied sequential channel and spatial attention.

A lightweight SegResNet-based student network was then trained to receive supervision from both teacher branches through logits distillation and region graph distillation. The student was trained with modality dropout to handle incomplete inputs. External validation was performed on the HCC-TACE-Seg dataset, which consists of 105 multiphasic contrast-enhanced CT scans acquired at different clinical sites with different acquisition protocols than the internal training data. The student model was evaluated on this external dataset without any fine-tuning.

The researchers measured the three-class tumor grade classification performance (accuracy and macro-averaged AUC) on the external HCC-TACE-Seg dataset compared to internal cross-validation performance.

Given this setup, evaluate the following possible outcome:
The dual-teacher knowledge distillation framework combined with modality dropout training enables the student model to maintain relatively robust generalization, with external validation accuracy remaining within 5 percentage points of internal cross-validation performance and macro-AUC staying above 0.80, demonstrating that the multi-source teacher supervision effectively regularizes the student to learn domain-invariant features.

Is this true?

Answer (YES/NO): NO